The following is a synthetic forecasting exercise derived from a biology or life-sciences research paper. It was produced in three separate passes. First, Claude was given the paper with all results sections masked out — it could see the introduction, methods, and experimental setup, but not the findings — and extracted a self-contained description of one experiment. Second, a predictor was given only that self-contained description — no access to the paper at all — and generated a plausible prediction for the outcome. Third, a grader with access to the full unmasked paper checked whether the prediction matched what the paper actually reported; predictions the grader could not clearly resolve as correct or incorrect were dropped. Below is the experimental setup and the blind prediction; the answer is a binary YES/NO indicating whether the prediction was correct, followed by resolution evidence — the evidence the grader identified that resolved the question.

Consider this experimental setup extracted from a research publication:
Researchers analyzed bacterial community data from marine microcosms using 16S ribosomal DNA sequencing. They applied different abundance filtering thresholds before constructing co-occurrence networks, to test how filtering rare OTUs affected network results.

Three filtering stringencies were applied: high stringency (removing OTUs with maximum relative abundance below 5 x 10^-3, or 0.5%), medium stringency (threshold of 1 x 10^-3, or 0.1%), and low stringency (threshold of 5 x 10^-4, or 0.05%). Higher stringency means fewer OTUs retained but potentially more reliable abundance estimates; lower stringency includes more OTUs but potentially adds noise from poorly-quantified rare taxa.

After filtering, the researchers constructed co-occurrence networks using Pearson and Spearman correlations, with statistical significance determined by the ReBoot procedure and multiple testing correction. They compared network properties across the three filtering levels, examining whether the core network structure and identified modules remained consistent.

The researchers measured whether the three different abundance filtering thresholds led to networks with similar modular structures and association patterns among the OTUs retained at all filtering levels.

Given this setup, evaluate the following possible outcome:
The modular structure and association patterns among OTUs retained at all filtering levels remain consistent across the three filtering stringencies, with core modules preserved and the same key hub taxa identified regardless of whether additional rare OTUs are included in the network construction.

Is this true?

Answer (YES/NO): YES